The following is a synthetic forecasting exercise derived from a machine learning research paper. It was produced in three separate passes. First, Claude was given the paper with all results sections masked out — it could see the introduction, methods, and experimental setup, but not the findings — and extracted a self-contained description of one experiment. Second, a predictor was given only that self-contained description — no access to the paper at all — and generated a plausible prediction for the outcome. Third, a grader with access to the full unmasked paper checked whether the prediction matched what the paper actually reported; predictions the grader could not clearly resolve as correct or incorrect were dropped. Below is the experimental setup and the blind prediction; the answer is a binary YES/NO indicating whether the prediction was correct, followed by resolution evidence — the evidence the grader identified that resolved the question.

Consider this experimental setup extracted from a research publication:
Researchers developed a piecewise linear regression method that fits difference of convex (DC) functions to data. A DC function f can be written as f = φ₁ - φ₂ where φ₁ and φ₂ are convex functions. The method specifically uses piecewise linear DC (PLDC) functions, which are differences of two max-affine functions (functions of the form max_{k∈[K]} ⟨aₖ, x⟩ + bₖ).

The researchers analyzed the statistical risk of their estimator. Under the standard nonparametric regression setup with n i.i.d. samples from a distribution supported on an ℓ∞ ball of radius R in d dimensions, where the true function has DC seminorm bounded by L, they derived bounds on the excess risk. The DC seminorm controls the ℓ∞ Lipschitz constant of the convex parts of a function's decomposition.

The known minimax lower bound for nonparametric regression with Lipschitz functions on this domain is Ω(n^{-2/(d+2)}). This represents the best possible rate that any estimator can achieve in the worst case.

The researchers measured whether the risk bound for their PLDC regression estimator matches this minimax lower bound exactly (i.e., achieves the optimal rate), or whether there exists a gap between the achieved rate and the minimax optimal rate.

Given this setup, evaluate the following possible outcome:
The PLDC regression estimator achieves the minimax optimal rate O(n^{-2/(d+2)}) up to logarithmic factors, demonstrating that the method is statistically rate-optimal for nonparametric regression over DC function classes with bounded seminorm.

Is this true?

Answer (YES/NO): NO